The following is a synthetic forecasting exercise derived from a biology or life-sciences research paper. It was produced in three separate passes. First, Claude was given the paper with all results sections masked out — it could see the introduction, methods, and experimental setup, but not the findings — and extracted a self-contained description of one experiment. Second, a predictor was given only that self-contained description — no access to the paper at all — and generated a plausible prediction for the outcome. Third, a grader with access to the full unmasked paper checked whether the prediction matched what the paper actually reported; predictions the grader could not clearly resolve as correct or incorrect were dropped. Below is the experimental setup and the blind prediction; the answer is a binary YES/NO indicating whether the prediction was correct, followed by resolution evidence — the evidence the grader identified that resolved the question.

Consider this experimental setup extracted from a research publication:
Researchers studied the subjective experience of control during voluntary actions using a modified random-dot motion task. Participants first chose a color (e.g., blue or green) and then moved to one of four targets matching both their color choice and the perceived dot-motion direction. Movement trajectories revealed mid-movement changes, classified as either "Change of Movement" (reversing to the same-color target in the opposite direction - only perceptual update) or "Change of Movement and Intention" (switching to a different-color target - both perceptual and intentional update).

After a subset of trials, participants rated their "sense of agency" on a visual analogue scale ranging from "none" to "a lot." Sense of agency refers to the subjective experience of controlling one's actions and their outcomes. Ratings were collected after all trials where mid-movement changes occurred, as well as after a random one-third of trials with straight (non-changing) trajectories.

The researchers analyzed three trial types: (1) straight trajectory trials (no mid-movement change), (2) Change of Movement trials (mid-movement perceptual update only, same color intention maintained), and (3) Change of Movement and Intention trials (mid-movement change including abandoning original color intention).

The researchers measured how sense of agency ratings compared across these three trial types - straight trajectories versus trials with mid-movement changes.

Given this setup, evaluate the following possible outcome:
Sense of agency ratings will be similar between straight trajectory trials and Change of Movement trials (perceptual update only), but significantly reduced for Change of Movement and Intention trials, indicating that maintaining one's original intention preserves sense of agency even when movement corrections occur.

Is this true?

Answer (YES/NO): NO